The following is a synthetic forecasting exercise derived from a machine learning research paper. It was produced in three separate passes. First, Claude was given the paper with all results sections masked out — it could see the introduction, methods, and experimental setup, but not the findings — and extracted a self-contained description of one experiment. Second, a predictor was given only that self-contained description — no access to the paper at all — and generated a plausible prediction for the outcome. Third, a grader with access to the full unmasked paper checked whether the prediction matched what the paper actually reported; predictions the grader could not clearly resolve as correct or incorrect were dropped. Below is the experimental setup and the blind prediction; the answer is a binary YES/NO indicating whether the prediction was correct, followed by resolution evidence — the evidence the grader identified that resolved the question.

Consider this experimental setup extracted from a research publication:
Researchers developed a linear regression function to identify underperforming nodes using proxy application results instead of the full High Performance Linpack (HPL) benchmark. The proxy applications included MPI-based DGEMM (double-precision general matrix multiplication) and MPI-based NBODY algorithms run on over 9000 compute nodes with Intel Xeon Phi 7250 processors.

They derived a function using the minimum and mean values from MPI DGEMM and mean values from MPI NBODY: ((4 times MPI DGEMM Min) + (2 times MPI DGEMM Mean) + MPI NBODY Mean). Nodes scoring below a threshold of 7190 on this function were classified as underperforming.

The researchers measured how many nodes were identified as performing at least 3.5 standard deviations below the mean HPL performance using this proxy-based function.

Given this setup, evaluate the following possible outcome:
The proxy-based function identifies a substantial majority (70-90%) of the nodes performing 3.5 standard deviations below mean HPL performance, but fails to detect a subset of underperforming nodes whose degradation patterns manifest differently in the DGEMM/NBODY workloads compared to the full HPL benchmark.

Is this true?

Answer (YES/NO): NO